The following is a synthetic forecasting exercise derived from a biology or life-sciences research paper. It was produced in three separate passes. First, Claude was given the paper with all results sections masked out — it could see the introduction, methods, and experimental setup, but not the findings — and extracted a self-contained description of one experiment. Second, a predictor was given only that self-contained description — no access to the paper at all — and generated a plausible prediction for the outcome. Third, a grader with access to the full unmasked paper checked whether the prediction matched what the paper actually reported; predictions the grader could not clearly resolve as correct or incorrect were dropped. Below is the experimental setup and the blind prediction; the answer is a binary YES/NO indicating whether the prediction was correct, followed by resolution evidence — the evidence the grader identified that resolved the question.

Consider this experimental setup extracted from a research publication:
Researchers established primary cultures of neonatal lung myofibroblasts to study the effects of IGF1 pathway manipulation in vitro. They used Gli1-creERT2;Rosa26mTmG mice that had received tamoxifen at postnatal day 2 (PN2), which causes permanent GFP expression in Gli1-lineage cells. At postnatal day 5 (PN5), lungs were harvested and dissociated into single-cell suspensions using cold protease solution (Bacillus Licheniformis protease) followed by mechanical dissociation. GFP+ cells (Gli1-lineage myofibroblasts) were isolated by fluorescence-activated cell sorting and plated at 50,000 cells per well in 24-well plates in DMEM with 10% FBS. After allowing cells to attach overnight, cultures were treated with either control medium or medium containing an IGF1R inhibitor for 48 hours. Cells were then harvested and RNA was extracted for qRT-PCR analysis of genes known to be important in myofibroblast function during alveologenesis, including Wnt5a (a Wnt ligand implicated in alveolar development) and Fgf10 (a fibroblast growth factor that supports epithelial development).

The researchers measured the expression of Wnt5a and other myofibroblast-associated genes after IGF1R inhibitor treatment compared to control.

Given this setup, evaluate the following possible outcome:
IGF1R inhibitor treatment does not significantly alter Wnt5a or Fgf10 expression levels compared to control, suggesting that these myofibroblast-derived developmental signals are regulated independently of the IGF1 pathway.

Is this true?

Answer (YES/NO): NO